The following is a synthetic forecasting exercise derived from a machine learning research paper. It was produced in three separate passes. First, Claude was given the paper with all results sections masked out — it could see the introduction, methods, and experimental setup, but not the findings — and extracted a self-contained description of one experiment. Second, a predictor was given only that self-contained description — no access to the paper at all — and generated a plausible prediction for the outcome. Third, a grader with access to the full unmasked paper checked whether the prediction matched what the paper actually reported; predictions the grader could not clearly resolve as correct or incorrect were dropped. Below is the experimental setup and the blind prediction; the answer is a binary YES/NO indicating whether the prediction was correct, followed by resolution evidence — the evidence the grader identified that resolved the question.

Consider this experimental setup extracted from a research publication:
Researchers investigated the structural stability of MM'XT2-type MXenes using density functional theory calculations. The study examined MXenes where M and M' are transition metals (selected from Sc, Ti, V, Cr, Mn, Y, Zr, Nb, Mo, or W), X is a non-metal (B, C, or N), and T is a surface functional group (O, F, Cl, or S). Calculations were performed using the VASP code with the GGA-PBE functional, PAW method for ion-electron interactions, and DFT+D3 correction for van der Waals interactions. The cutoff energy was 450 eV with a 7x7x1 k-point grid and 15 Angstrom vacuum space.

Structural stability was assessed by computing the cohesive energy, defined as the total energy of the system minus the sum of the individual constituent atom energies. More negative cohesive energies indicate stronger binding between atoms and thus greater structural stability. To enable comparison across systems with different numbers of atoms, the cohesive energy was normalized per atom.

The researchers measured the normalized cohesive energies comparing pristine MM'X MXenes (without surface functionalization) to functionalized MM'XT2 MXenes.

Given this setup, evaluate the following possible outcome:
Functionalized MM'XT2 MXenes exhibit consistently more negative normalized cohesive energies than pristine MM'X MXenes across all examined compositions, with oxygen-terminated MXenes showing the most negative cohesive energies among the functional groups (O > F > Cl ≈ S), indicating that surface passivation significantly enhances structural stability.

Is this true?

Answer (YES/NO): NO